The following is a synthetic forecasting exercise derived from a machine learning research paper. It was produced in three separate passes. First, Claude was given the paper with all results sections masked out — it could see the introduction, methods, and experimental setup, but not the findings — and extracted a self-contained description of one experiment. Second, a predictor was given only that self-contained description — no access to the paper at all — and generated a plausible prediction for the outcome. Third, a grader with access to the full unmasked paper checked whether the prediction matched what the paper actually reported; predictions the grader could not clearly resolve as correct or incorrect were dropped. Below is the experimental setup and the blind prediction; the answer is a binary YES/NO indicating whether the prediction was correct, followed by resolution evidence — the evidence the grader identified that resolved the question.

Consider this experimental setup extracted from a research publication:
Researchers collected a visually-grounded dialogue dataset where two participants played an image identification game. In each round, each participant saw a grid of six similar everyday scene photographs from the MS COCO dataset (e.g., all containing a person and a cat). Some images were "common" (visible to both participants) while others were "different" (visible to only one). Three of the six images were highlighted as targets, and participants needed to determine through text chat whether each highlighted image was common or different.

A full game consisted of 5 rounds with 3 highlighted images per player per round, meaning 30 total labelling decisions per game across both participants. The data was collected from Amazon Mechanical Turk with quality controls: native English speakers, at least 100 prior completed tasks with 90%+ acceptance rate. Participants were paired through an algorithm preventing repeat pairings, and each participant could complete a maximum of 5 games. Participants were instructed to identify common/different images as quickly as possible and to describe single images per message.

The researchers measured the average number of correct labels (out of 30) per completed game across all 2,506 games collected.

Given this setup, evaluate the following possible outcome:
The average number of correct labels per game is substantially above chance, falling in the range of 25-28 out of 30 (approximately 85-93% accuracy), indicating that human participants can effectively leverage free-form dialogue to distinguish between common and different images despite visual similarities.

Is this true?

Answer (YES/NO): NO